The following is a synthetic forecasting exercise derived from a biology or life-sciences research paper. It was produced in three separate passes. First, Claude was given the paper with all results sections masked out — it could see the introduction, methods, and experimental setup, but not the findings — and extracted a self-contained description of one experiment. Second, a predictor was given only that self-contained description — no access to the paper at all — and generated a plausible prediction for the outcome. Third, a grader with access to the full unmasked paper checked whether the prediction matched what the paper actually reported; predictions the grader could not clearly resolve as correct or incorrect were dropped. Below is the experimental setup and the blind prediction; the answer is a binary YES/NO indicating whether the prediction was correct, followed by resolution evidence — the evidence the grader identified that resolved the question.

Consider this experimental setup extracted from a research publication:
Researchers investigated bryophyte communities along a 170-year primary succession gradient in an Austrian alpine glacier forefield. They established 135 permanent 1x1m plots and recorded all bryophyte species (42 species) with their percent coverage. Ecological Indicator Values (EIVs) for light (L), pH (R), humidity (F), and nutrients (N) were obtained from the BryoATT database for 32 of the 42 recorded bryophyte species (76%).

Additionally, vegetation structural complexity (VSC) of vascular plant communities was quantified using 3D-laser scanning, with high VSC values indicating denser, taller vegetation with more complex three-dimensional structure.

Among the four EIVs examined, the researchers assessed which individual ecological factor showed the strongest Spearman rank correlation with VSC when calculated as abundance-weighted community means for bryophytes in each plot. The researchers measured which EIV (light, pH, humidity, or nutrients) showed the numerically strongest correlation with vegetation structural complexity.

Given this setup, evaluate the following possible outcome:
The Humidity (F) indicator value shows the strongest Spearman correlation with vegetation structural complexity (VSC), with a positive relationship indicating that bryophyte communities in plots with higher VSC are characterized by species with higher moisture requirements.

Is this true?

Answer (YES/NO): NO